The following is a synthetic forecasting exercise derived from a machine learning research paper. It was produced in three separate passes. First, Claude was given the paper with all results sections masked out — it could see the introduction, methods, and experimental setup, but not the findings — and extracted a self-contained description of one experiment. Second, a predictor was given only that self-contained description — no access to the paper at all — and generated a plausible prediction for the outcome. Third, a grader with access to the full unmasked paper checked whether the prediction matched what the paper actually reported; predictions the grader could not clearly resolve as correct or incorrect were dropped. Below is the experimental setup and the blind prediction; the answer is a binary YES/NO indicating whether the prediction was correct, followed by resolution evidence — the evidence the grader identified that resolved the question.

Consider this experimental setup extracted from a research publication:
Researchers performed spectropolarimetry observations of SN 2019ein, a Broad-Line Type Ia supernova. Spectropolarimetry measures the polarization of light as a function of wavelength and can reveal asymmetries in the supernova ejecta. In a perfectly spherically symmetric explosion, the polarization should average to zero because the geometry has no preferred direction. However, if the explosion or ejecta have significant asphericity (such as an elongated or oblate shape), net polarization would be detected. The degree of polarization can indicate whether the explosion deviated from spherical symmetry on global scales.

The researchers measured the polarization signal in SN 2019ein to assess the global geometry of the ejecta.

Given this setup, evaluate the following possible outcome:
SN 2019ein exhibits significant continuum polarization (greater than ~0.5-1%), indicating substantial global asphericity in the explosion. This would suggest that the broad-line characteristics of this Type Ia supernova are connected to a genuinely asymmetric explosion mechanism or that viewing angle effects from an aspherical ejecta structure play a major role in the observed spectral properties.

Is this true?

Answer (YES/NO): NO